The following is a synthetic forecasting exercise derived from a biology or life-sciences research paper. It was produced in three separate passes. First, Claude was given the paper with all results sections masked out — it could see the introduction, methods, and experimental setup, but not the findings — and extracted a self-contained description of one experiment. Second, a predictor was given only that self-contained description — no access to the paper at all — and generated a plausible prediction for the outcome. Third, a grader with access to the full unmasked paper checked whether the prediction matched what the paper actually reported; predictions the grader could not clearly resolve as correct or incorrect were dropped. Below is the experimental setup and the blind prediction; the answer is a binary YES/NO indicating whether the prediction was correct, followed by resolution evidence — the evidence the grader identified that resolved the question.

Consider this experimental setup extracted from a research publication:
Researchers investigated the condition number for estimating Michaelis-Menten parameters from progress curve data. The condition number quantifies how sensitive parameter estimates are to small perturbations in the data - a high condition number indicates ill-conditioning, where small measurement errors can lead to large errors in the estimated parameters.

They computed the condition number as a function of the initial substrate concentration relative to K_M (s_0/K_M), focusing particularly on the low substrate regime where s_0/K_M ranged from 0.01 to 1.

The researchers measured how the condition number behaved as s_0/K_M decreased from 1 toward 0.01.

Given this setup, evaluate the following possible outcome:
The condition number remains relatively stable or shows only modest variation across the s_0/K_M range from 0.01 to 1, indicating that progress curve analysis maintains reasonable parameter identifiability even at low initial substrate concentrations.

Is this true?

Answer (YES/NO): NO